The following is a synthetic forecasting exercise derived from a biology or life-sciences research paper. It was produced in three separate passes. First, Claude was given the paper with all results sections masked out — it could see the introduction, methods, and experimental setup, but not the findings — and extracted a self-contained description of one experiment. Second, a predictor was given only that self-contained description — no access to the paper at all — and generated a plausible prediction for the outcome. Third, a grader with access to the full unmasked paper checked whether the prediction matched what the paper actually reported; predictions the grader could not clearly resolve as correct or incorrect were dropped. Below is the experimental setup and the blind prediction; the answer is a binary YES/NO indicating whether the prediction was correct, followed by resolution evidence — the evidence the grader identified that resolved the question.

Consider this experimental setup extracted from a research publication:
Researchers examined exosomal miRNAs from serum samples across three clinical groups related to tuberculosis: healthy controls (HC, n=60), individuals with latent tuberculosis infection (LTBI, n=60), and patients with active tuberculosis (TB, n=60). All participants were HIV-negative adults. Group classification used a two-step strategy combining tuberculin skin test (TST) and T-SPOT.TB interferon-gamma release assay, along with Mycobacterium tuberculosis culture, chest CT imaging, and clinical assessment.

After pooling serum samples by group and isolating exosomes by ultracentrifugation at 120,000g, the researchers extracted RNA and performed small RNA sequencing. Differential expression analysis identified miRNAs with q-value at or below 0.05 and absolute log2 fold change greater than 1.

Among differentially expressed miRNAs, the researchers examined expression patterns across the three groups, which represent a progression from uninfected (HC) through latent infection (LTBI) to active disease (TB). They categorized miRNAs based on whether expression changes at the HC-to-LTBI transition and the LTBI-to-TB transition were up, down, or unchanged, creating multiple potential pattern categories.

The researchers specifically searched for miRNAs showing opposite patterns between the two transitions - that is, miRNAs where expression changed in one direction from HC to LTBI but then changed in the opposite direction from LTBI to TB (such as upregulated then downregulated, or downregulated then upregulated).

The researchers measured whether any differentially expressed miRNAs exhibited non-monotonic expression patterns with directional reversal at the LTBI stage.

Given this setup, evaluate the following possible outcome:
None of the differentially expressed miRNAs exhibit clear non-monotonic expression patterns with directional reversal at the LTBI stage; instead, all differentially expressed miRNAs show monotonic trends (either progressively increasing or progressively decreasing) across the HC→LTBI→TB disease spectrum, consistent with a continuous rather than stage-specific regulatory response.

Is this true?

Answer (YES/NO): NO